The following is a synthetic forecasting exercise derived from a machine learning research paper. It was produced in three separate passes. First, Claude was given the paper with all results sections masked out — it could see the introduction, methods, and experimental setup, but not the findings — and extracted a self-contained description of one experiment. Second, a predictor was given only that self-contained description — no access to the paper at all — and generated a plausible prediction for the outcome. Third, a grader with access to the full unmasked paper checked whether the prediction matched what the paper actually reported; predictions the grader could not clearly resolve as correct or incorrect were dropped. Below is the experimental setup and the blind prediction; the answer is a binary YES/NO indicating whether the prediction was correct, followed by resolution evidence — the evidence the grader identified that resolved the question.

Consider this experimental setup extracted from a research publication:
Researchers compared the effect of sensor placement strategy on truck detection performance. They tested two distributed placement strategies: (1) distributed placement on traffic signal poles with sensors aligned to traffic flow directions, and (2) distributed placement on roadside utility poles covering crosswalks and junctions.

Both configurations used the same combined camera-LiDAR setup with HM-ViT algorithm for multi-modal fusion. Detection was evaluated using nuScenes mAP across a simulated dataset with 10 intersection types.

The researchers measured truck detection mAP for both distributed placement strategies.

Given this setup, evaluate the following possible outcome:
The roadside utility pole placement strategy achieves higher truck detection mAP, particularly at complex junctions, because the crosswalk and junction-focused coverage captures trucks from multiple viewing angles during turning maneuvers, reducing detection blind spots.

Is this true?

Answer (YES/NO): NO